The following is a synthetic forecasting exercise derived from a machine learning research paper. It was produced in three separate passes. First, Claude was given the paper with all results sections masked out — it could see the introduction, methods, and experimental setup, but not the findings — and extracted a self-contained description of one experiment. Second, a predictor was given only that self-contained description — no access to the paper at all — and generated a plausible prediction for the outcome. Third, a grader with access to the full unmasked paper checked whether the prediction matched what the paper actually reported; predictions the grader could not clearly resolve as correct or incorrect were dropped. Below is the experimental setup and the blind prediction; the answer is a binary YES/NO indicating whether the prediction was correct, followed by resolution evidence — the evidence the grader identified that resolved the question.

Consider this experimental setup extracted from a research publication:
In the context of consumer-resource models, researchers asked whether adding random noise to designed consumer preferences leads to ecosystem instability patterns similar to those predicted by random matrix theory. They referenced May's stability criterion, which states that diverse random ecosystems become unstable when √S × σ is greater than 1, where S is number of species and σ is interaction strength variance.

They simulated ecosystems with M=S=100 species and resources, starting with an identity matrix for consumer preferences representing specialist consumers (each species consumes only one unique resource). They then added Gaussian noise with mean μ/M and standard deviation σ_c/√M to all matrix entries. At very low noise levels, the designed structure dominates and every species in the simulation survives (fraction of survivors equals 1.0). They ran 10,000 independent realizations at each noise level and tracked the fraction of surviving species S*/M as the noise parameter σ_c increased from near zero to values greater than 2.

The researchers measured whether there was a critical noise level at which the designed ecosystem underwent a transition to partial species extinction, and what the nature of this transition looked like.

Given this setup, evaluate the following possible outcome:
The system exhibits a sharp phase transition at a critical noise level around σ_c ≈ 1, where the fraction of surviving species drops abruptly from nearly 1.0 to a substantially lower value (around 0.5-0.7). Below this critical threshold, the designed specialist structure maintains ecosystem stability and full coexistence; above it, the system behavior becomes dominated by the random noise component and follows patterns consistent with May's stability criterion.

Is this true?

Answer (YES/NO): YES